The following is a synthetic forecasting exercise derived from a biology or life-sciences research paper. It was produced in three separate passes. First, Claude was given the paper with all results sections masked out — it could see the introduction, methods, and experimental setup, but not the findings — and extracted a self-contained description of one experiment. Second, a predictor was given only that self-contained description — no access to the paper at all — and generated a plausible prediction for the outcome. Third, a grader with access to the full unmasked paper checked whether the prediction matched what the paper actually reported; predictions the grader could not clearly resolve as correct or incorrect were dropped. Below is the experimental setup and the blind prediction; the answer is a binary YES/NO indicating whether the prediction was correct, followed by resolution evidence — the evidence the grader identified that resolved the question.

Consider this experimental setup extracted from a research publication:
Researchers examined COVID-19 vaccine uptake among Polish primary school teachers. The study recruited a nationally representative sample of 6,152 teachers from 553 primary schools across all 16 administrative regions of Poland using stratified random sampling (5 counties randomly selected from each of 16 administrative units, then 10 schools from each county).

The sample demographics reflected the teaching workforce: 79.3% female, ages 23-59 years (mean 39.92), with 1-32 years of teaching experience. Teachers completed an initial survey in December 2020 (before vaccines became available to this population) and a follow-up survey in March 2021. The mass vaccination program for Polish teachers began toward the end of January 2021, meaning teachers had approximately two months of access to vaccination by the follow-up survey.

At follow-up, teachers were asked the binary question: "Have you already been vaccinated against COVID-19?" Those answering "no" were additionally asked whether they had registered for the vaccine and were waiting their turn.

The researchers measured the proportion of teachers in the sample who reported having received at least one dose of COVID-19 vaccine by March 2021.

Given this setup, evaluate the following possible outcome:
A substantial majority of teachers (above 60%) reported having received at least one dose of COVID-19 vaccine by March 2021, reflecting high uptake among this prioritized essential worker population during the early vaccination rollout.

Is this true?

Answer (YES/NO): YES